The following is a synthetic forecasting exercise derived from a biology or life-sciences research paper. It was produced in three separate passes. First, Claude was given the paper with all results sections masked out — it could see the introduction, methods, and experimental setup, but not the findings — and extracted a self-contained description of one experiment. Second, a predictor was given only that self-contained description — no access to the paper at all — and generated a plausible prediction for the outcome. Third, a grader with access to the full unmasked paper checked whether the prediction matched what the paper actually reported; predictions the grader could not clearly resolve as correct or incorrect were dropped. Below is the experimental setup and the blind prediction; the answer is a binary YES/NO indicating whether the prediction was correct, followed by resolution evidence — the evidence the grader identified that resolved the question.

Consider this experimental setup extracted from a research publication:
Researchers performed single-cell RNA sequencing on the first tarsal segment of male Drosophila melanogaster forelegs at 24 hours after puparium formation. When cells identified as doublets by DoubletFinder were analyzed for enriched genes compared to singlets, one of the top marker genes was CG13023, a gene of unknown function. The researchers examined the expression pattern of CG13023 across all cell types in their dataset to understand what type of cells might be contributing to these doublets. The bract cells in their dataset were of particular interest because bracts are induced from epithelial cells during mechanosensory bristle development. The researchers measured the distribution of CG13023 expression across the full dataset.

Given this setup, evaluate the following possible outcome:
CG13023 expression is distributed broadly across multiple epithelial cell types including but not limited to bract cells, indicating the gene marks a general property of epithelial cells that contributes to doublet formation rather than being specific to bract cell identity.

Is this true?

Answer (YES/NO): YES